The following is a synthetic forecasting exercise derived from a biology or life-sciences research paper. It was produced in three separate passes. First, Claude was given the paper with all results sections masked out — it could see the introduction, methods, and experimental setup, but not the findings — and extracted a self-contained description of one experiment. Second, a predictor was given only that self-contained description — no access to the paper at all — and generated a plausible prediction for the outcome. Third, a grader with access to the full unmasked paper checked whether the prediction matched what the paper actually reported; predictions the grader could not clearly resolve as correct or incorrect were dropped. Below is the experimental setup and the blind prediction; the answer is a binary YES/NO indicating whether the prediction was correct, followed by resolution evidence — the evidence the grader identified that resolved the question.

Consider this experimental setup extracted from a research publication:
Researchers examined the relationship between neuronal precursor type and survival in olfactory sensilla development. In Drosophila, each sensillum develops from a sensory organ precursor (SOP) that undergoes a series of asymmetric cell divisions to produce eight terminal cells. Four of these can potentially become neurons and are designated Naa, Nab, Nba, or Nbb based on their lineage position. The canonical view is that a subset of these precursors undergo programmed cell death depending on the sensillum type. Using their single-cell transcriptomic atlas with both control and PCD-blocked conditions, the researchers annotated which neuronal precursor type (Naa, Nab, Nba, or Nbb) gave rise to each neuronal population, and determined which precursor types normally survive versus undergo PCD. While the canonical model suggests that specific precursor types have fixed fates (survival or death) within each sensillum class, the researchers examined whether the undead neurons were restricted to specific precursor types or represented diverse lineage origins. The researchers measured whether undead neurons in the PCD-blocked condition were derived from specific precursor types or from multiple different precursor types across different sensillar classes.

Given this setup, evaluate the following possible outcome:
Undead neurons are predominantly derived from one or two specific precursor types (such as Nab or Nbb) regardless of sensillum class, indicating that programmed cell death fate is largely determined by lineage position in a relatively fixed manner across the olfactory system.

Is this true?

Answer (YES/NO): NO